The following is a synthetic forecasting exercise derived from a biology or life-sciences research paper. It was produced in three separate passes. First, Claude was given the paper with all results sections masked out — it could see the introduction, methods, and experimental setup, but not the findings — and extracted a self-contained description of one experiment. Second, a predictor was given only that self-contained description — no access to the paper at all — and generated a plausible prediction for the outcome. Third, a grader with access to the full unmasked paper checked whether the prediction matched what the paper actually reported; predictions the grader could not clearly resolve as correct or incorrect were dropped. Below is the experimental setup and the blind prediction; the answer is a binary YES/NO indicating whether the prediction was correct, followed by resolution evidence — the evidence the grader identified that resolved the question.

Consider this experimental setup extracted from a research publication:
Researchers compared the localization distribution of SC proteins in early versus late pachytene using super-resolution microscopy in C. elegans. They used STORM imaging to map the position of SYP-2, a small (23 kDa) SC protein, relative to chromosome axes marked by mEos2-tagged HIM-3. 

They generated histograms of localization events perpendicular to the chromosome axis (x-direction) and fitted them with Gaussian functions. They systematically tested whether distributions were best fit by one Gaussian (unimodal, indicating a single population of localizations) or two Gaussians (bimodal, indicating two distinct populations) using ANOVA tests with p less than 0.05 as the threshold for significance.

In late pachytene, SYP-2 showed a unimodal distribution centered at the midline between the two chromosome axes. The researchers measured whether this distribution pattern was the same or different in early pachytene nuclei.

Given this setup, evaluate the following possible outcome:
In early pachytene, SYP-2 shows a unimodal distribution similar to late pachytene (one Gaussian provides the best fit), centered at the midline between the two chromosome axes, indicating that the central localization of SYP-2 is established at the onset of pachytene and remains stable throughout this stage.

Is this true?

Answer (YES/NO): NO